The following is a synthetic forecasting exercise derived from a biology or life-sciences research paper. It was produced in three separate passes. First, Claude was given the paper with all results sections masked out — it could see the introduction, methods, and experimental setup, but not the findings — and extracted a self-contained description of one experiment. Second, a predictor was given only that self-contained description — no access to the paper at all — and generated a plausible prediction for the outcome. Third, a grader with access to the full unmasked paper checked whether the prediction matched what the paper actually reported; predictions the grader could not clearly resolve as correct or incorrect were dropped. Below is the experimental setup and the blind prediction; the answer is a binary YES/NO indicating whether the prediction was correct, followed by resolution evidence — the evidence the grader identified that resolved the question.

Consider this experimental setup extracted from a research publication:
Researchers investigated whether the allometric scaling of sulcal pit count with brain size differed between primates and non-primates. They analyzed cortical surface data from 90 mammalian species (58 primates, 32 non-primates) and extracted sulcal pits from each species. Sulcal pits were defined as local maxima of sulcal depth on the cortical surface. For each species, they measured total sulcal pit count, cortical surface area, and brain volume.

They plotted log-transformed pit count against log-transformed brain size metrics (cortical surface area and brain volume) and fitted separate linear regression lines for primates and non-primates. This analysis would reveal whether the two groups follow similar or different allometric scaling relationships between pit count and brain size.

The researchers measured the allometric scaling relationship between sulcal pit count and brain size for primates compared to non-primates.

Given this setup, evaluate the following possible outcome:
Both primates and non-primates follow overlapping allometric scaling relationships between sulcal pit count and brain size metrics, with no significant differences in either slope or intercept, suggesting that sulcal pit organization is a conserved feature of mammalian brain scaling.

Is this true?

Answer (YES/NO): NO